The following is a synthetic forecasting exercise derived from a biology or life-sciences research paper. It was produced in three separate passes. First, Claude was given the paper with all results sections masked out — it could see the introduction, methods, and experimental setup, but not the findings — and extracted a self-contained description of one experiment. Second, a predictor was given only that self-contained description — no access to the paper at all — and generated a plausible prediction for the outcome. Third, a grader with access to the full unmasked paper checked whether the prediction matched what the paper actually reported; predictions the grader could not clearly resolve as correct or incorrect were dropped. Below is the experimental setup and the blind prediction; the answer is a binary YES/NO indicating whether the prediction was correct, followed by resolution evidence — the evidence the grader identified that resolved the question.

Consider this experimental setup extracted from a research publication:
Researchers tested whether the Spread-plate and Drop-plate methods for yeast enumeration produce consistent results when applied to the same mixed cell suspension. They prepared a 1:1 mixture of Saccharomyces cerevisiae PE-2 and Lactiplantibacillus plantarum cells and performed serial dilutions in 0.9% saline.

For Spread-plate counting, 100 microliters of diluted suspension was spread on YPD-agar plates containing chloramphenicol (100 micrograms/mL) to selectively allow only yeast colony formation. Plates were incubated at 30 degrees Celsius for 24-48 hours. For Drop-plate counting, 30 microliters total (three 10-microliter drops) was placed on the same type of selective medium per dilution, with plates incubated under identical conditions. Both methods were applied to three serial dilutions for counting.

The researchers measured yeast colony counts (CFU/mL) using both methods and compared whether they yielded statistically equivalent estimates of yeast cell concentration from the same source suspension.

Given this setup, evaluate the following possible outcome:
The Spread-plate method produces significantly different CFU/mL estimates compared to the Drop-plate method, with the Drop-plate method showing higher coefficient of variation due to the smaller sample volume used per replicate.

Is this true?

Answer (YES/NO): NO